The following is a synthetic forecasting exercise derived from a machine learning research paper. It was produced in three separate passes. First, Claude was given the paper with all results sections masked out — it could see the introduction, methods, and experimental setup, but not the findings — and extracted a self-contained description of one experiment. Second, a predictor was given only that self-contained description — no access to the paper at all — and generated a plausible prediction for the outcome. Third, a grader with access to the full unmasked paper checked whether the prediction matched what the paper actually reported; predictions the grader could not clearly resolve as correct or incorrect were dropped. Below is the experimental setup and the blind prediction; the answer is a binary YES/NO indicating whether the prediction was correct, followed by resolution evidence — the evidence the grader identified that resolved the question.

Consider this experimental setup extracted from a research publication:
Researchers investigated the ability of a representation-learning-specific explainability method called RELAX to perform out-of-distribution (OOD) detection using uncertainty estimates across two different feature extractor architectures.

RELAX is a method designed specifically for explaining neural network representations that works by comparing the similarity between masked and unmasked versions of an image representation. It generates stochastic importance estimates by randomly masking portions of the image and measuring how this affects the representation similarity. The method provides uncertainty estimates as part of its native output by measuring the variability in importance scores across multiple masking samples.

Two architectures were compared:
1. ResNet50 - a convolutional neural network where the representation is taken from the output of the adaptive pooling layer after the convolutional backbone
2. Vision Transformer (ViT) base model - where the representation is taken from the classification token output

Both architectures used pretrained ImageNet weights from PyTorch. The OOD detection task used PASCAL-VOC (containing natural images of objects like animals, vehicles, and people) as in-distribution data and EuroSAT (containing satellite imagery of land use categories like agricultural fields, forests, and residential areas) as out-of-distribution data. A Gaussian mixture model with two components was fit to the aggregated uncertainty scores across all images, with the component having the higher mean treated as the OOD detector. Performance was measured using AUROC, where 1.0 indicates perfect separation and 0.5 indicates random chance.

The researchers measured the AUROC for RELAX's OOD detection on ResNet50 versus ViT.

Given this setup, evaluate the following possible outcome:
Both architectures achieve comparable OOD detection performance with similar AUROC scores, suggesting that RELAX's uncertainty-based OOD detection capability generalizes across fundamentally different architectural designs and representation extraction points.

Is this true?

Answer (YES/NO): NO